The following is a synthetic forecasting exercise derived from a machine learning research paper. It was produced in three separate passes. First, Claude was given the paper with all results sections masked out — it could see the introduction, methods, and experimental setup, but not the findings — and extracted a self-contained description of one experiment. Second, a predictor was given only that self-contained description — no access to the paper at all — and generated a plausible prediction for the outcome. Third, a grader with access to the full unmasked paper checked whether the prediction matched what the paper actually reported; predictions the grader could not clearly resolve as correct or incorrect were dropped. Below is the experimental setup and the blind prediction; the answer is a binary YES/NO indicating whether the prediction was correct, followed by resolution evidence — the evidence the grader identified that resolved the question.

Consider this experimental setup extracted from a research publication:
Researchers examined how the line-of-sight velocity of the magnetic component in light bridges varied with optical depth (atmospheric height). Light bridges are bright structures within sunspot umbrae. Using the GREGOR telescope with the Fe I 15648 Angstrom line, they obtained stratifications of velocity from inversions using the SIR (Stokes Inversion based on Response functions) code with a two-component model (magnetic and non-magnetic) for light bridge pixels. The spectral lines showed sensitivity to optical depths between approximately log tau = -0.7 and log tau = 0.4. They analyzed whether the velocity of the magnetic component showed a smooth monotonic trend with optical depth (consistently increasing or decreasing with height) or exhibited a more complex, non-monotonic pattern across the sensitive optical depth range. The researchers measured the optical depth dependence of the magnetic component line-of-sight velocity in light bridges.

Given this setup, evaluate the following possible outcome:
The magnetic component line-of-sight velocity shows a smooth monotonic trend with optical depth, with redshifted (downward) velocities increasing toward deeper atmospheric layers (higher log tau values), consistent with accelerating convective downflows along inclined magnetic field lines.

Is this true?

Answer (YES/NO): NO